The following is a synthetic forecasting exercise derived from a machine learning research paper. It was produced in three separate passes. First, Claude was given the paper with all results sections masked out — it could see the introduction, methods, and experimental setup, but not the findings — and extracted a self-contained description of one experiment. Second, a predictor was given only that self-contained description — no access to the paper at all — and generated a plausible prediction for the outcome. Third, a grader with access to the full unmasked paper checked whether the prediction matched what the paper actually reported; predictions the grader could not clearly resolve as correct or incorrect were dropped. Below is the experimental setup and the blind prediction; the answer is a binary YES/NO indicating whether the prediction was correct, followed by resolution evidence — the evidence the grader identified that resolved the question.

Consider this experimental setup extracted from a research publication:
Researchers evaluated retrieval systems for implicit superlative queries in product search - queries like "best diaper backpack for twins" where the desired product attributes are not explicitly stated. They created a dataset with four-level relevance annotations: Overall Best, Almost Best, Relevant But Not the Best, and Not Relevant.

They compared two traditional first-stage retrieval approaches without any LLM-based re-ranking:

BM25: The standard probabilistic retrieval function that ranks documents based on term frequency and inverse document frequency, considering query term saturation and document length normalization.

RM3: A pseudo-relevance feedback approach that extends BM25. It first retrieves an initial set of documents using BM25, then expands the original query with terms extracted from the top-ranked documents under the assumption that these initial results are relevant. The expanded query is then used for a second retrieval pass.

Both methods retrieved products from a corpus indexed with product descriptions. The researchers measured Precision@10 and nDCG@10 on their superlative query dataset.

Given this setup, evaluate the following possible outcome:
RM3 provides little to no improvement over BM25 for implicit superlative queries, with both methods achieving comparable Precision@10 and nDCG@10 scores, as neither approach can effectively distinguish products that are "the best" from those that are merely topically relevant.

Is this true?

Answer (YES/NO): YES